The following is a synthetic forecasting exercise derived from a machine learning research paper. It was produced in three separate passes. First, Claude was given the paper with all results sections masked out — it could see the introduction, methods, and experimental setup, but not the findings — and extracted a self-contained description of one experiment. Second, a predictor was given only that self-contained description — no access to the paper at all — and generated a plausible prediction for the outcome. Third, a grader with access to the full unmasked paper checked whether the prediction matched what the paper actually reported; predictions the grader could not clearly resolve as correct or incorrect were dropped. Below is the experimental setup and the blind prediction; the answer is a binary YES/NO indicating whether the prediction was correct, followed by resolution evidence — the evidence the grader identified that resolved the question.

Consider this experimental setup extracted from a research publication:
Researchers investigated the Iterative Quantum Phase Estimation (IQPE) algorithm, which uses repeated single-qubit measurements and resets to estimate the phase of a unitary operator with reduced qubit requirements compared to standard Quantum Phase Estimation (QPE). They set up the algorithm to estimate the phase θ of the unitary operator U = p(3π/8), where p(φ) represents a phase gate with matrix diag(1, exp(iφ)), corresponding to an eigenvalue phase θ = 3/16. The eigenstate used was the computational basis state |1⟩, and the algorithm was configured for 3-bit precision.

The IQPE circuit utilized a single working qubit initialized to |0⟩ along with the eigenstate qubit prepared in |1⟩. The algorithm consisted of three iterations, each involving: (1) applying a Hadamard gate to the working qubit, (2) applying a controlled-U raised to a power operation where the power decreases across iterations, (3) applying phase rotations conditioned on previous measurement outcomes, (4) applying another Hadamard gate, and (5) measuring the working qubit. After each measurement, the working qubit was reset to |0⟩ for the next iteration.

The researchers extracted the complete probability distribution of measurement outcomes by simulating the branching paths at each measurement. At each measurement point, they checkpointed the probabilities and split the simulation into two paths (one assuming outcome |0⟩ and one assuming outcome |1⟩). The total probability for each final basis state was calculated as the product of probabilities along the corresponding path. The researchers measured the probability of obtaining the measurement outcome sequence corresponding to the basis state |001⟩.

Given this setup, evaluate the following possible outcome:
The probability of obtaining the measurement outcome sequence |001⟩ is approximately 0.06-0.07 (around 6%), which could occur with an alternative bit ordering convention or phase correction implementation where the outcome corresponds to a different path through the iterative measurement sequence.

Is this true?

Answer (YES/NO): NO